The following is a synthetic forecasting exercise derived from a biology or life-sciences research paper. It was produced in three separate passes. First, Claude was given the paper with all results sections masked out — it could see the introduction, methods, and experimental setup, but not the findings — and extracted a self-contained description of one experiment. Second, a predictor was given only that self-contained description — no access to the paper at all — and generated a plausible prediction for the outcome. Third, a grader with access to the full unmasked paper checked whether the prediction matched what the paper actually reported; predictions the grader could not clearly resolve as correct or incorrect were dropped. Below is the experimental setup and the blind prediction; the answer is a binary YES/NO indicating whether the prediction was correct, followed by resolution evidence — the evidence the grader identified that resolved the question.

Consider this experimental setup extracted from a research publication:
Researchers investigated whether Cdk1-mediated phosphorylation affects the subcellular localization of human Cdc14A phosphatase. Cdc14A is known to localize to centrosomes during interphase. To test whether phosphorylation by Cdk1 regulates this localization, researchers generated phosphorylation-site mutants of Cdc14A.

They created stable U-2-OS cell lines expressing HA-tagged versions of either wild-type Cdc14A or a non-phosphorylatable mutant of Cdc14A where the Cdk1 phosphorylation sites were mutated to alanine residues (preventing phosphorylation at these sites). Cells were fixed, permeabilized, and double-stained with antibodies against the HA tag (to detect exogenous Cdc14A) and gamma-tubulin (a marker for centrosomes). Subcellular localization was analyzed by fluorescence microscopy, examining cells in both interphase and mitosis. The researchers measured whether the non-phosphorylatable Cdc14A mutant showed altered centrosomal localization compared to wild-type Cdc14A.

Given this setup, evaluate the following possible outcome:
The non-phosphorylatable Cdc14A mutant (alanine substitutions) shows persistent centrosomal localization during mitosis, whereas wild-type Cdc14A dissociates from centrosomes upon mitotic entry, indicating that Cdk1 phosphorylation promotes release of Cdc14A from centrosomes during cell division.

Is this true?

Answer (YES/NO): NO